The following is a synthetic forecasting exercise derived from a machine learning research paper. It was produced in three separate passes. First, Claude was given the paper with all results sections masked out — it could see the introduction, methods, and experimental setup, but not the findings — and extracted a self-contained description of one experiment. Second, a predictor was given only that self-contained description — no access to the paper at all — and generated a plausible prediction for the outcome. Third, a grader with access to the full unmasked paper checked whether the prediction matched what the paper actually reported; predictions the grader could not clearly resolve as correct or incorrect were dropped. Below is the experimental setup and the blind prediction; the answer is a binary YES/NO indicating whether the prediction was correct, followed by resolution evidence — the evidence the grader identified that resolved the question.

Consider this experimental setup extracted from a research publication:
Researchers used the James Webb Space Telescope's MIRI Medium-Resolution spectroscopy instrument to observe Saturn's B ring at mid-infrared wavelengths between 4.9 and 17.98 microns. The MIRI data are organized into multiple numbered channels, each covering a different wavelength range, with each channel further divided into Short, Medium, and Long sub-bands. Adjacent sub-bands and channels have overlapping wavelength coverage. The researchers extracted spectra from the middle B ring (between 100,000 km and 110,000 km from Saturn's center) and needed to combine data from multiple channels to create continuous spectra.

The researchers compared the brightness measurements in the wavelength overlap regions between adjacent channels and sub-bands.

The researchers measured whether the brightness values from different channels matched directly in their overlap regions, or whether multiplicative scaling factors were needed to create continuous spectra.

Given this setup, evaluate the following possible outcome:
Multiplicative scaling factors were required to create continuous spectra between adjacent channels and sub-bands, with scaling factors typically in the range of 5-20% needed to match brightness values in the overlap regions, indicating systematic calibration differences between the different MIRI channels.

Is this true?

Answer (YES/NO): NO